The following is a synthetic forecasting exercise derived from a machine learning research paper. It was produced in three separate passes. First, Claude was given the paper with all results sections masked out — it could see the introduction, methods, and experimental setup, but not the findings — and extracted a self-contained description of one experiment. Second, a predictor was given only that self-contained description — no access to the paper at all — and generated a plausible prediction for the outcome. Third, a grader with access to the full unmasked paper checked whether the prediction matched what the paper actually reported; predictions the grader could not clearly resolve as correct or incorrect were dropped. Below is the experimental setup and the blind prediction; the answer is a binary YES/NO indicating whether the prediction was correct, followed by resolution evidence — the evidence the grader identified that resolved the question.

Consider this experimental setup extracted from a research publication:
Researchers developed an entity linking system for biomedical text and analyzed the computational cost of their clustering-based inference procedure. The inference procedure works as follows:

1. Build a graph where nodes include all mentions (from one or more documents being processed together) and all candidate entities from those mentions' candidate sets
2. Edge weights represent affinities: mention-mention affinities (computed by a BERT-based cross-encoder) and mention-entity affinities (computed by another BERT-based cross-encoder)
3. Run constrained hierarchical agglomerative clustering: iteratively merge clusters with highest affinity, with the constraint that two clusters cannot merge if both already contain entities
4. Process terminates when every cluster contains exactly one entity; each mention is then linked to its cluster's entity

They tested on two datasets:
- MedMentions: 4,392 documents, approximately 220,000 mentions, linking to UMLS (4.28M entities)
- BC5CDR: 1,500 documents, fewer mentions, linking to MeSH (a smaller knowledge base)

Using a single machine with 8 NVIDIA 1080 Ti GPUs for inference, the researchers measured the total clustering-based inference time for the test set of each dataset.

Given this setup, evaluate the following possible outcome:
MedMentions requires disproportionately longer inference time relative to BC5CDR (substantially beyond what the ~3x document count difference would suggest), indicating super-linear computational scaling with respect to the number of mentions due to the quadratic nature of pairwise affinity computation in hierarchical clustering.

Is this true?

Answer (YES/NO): NO